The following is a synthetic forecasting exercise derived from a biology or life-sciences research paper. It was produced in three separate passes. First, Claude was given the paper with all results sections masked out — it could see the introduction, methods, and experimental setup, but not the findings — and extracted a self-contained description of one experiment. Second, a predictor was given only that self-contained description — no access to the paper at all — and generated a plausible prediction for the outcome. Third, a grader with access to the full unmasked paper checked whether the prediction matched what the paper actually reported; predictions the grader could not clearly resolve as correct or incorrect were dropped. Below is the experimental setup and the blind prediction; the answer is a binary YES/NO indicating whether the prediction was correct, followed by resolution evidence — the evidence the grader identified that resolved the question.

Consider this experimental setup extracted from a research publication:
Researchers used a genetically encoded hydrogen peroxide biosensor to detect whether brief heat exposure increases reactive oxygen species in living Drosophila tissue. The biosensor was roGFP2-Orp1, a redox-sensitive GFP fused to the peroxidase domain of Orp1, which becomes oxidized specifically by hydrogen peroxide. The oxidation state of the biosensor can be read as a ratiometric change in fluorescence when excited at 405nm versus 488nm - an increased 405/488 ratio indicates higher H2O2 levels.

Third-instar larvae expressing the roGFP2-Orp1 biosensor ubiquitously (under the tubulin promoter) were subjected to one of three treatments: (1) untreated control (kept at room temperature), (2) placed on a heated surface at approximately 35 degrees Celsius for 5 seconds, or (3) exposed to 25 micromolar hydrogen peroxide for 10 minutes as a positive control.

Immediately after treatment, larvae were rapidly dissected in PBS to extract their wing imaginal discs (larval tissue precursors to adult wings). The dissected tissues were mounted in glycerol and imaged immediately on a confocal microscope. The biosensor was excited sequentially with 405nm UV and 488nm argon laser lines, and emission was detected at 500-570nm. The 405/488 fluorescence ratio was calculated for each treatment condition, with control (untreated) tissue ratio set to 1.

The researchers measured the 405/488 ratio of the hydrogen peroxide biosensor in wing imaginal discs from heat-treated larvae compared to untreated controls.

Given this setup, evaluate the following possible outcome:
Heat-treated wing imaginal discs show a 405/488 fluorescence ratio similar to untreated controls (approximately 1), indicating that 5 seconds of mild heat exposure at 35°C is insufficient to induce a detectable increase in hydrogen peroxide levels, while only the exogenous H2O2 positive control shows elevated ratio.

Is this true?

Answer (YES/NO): NO